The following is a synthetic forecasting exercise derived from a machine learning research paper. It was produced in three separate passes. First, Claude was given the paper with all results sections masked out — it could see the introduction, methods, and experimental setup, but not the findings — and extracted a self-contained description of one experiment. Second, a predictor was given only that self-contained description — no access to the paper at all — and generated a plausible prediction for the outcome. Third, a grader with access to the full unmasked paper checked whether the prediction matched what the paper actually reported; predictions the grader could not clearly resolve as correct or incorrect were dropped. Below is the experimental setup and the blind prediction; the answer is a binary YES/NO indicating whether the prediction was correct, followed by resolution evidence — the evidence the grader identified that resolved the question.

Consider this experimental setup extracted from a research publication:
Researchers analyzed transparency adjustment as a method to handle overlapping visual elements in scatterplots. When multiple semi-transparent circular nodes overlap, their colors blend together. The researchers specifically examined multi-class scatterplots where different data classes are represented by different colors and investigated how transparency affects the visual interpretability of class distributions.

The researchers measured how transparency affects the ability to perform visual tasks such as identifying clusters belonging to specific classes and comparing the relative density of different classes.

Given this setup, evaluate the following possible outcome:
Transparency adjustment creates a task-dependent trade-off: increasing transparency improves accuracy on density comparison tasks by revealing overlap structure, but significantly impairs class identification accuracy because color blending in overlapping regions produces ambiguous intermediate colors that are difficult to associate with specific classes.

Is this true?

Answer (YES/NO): NO